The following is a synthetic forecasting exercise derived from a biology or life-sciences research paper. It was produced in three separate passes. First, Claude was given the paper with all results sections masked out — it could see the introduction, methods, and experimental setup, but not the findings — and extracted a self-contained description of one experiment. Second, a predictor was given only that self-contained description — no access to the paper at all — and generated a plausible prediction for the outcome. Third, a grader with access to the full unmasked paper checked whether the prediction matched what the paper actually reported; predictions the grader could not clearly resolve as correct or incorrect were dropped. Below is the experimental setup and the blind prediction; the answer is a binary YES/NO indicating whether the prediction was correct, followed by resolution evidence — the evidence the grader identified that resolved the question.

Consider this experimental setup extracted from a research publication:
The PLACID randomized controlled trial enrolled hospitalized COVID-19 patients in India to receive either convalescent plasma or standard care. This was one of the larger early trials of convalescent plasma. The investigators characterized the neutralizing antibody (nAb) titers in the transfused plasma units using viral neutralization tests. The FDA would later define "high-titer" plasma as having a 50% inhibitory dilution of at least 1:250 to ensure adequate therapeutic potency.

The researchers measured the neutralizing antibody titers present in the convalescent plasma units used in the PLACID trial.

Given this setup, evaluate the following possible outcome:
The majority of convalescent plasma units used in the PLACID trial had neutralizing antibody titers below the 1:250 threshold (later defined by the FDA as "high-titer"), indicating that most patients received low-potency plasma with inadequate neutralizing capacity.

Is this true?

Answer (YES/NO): YES